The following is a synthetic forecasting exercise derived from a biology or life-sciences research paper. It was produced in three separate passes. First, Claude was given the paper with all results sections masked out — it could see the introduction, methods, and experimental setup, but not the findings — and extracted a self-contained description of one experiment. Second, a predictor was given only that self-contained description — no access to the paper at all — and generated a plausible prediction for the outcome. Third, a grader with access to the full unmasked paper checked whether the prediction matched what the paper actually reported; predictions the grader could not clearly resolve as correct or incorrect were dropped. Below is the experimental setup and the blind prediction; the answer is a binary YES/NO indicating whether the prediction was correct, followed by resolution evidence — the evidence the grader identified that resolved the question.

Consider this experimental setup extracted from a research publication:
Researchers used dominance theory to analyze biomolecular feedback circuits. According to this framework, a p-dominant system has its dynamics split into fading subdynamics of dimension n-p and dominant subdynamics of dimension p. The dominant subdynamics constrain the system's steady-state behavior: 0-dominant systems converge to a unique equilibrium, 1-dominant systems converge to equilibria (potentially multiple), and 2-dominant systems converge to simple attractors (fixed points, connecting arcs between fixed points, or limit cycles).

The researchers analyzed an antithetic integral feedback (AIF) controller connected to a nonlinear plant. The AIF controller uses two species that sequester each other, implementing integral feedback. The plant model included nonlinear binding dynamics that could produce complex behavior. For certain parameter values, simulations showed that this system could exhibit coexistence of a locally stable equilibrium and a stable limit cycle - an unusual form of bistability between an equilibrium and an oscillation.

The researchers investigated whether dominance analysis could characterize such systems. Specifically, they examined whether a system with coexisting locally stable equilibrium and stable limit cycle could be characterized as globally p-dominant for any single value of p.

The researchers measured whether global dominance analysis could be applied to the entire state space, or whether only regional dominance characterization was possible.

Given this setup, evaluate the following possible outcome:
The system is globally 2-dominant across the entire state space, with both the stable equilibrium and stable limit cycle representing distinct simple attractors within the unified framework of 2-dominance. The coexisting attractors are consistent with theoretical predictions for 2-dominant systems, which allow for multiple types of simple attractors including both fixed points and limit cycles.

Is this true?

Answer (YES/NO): NO